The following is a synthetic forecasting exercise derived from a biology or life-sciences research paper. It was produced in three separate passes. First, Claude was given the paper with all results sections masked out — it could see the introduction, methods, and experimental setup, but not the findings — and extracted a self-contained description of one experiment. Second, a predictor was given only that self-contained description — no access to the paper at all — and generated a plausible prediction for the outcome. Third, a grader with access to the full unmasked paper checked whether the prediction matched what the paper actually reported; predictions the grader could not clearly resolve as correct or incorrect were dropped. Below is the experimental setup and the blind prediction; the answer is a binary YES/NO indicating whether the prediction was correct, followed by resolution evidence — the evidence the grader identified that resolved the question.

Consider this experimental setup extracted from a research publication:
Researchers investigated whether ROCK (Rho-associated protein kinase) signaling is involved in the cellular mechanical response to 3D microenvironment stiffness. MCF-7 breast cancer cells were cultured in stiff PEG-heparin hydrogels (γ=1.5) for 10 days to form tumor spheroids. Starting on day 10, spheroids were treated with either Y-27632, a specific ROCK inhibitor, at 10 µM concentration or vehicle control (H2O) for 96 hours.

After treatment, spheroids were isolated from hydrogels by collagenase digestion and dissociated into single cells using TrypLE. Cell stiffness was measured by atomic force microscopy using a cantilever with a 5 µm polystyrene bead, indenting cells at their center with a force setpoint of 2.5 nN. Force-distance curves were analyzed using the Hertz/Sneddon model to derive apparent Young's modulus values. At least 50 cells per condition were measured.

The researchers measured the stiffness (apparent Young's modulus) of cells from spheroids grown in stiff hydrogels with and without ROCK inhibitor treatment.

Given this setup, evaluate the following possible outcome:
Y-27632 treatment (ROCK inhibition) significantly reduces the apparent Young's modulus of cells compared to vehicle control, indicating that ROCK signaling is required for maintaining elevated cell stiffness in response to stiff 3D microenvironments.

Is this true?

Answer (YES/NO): YES